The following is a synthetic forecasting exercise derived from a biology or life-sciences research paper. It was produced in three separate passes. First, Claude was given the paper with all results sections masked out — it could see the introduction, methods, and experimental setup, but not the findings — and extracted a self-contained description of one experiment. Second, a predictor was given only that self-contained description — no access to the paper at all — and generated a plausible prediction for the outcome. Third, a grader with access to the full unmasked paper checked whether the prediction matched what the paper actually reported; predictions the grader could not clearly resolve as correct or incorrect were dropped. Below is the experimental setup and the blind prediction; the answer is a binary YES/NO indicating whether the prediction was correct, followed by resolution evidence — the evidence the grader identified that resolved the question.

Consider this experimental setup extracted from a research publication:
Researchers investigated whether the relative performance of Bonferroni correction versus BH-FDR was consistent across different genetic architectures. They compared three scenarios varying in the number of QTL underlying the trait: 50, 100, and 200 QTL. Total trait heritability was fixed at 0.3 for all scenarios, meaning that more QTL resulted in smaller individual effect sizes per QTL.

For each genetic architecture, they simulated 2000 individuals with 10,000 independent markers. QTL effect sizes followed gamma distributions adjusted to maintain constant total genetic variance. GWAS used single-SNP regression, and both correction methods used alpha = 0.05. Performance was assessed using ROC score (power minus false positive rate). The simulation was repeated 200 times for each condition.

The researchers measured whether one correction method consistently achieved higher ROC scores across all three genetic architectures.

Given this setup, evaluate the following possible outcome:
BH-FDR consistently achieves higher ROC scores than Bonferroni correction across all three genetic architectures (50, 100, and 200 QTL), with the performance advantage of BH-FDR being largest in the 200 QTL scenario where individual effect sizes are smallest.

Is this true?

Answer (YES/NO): NO